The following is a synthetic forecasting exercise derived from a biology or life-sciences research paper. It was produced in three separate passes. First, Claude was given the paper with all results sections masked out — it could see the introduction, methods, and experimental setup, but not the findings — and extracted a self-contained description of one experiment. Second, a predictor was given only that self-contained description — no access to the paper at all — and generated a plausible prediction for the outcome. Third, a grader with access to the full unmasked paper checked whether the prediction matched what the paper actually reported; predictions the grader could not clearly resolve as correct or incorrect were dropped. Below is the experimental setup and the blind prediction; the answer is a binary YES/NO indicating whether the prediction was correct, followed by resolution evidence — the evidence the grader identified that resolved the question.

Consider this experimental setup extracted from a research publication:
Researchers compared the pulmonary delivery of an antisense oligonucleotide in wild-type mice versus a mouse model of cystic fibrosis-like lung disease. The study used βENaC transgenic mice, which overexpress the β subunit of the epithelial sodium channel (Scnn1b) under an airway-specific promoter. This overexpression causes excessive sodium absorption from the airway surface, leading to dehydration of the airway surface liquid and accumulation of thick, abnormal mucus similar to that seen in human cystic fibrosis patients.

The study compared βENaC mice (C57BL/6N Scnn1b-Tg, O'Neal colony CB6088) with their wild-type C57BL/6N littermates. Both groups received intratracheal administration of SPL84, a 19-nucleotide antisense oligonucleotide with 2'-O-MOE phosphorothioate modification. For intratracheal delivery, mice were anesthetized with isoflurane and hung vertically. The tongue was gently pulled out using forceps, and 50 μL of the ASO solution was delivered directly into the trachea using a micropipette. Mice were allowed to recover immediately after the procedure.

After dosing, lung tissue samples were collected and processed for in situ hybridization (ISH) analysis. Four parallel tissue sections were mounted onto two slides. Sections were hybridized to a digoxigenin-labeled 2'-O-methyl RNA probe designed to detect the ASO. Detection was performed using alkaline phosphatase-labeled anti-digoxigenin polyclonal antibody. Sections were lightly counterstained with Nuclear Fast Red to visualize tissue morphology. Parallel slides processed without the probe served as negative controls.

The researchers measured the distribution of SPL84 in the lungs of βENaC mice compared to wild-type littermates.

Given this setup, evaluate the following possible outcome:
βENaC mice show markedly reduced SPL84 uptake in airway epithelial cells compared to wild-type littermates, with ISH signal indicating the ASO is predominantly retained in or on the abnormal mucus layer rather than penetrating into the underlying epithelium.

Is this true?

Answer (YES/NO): NO